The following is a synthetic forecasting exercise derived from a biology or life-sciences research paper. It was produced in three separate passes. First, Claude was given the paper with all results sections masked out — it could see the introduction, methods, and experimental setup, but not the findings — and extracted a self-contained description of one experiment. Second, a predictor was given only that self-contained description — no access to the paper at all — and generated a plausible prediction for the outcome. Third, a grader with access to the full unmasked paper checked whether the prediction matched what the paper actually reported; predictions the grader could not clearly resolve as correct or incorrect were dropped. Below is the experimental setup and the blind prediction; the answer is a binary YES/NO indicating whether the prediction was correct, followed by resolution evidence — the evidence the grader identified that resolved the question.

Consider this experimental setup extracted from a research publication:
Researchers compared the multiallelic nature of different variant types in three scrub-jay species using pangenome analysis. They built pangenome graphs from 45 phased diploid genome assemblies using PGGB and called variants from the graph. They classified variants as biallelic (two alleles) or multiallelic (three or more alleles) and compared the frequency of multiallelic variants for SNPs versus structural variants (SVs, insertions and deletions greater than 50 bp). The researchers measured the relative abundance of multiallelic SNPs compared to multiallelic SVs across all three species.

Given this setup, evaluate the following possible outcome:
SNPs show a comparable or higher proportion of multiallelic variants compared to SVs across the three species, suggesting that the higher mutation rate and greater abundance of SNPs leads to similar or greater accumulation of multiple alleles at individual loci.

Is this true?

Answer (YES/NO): NO